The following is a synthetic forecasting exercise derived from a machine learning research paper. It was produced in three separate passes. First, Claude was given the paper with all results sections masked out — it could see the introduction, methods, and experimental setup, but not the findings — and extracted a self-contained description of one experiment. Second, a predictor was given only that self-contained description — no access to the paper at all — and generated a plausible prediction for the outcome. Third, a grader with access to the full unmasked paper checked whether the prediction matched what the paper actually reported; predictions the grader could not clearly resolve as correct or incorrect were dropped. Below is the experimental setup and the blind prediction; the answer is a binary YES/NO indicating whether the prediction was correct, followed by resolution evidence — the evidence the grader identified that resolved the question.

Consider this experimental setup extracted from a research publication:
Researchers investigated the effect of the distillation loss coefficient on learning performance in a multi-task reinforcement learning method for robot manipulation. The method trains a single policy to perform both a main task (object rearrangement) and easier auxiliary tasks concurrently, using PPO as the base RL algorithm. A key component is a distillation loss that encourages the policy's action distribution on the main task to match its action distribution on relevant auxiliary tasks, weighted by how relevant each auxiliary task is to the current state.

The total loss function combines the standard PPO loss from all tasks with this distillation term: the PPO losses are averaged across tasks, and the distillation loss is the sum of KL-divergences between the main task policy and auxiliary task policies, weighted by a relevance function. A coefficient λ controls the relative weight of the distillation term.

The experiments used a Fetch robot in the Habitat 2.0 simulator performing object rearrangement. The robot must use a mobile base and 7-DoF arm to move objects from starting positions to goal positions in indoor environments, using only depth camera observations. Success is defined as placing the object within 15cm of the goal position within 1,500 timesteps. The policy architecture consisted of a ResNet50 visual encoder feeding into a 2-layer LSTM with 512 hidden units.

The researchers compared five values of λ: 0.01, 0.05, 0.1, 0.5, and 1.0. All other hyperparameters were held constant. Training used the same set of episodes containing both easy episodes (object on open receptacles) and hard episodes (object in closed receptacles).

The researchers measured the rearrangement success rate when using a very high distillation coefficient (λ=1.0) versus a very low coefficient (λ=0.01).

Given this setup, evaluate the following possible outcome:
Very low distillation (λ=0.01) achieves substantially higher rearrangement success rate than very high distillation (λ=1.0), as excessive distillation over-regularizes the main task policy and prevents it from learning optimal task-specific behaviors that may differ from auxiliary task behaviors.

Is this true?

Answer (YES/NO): YES